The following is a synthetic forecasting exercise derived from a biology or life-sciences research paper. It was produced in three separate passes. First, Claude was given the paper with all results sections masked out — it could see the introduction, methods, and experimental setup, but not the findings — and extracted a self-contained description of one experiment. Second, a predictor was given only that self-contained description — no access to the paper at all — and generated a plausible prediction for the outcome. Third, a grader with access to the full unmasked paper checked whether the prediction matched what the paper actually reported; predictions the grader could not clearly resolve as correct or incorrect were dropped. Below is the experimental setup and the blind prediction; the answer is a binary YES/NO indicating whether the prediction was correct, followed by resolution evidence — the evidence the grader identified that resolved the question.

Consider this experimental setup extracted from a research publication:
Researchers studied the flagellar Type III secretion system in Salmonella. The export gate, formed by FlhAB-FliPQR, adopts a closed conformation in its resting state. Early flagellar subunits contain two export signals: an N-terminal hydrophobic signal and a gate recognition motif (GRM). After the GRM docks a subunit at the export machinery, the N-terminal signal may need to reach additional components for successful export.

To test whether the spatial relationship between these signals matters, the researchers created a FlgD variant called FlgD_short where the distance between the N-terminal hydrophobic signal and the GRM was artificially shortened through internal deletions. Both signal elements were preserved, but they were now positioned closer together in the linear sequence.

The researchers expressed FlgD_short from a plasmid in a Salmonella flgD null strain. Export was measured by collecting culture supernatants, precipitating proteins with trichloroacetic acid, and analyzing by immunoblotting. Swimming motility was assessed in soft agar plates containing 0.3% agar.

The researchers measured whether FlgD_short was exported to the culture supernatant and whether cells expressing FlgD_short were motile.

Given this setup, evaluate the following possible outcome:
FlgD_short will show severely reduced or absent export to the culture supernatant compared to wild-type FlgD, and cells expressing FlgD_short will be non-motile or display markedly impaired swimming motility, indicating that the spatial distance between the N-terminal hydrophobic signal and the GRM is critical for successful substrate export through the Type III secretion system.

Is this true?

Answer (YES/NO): YES